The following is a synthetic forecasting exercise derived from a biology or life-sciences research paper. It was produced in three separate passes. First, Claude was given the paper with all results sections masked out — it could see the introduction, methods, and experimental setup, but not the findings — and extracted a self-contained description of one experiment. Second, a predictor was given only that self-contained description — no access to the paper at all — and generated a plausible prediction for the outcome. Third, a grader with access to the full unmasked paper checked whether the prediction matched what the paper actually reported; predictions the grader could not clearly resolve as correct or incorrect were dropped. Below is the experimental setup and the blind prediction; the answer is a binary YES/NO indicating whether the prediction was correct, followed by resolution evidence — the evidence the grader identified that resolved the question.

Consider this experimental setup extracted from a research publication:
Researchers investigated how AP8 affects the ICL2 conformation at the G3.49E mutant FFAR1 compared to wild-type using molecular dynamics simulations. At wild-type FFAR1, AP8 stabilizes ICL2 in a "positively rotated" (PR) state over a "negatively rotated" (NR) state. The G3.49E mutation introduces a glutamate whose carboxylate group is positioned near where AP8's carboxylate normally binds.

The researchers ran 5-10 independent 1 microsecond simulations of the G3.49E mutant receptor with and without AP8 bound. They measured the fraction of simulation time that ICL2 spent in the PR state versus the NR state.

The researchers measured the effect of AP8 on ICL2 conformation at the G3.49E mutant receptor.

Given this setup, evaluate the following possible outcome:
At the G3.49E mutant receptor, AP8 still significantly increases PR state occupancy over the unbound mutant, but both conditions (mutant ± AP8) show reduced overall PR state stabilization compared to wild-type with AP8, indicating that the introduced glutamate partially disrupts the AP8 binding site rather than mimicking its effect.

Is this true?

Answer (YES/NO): NO